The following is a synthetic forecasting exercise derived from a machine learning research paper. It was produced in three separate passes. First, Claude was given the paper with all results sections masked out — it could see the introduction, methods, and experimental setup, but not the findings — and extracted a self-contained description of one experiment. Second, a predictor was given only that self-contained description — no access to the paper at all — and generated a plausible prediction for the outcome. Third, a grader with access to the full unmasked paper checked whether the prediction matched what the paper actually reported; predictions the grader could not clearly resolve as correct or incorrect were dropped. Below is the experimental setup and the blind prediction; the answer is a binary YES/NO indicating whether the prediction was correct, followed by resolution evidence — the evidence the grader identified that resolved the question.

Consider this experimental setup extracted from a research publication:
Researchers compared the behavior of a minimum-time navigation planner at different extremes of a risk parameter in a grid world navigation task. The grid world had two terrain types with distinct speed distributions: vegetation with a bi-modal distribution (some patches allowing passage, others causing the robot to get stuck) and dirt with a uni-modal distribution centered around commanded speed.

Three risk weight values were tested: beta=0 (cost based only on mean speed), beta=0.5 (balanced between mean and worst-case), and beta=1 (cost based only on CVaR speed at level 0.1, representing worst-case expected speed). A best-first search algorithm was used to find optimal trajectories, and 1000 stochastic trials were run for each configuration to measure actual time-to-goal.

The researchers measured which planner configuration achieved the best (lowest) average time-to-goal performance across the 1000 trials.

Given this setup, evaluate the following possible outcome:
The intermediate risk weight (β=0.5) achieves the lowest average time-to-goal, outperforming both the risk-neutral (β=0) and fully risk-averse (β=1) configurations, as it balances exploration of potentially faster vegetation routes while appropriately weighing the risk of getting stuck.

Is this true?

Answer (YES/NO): YES